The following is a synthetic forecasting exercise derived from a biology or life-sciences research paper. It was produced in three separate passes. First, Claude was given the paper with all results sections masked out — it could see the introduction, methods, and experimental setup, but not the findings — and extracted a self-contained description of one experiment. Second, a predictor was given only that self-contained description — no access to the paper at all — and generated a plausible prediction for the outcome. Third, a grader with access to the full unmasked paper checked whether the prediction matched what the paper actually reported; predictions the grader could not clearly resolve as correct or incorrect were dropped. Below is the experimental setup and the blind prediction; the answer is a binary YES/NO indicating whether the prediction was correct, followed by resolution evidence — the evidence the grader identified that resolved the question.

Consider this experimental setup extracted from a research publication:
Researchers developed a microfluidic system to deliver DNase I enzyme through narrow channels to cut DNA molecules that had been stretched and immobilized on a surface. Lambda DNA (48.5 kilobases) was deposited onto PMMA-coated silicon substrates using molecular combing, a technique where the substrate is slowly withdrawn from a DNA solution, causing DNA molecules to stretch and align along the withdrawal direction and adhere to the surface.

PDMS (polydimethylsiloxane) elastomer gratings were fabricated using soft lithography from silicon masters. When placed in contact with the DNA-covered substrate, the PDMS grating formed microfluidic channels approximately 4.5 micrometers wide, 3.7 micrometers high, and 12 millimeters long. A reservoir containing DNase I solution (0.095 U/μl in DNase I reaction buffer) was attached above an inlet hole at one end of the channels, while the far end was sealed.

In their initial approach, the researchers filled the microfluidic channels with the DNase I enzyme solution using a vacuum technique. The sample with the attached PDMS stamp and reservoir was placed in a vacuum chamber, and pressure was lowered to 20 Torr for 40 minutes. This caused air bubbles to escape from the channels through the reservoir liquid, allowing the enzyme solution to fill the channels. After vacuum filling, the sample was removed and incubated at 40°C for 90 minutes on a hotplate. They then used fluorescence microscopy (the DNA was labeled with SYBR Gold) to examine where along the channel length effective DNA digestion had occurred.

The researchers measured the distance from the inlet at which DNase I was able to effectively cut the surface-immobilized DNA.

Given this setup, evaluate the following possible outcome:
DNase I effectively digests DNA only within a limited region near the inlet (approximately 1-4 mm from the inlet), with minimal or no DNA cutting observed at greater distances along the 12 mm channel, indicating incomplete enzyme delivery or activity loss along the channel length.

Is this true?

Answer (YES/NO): NO